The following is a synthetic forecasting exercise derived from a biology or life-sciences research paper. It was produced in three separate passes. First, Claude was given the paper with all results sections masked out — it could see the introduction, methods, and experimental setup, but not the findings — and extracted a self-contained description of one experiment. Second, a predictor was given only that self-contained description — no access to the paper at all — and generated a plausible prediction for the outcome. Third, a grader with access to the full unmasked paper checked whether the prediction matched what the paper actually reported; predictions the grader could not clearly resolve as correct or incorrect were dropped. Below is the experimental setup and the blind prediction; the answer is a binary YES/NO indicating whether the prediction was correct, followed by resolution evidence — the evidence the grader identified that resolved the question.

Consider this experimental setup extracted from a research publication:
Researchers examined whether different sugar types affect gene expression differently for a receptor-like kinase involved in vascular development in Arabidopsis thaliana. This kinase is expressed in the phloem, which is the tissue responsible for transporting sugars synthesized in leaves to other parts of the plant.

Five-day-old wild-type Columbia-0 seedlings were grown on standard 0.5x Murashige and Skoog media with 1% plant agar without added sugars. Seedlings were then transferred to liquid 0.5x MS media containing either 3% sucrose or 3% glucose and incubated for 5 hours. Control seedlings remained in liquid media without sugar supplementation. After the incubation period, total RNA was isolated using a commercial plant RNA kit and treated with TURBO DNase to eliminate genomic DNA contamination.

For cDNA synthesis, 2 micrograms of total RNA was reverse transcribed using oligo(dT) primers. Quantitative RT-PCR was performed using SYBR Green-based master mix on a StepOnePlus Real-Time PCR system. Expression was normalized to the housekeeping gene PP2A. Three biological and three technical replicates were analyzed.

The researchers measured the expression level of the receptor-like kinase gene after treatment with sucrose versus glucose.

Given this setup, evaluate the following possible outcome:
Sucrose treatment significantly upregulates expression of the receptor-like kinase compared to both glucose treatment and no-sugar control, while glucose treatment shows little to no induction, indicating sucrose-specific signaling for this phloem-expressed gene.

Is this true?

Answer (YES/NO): NO